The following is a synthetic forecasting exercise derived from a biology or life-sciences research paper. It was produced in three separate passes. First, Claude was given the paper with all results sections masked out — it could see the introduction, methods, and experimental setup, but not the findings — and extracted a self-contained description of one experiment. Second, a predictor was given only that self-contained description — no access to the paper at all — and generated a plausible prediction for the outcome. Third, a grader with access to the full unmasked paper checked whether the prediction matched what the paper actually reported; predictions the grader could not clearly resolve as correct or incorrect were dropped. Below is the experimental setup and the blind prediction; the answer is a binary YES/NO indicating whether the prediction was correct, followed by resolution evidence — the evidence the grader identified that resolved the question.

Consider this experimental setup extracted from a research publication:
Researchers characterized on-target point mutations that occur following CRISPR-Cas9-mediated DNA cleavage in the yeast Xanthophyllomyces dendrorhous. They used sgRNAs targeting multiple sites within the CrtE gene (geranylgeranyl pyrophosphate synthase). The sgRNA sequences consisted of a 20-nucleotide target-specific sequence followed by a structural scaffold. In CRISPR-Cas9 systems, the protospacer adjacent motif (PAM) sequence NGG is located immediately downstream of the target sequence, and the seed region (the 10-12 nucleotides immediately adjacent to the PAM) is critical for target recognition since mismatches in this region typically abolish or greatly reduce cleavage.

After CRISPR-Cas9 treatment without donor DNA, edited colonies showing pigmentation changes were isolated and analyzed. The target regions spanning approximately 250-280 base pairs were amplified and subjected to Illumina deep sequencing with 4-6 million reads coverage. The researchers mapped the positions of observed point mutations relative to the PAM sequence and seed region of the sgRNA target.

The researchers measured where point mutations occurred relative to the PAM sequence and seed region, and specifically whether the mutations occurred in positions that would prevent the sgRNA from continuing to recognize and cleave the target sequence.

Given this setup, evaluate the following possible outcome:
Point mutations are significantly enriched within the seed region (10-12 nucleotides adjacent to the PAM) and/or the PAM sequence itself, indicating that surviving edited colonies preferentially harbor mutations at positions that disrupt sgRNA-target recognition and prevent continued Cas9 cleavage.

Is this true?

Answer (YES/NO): NO